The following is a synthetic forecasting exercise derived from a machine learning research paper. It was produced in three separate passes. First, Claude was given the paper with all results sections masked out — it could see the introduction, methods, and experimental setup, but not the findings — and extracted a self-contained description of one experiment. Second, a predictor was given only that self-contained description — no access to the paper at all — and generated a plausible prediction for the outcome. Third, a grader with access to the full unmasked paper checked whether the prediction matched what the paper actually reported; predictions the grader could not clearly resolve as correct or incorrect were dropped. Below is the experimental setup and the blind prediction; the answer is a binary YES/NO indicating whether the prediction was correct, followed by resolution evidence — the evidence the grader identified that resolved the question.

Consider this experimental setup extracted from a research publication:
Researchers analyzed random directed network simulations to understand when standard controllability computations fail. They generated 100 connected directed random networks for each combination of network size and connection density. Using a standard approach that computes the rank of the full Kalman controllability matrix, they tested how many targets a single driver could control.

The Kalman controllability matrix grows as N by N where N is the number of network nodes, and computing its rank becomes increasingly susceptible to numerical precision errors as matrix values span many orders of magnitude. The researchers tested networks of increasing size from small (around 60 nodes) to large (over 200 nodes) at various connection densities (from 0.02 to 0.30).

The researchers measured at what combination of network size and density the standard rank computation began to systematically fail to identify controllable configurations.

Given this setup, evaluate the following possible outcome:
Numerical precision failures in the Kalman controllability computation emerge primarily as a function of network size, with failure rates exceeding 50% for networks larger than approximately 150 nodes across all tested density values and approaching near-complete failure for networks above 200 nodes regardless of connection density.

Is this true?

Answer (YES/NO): NO